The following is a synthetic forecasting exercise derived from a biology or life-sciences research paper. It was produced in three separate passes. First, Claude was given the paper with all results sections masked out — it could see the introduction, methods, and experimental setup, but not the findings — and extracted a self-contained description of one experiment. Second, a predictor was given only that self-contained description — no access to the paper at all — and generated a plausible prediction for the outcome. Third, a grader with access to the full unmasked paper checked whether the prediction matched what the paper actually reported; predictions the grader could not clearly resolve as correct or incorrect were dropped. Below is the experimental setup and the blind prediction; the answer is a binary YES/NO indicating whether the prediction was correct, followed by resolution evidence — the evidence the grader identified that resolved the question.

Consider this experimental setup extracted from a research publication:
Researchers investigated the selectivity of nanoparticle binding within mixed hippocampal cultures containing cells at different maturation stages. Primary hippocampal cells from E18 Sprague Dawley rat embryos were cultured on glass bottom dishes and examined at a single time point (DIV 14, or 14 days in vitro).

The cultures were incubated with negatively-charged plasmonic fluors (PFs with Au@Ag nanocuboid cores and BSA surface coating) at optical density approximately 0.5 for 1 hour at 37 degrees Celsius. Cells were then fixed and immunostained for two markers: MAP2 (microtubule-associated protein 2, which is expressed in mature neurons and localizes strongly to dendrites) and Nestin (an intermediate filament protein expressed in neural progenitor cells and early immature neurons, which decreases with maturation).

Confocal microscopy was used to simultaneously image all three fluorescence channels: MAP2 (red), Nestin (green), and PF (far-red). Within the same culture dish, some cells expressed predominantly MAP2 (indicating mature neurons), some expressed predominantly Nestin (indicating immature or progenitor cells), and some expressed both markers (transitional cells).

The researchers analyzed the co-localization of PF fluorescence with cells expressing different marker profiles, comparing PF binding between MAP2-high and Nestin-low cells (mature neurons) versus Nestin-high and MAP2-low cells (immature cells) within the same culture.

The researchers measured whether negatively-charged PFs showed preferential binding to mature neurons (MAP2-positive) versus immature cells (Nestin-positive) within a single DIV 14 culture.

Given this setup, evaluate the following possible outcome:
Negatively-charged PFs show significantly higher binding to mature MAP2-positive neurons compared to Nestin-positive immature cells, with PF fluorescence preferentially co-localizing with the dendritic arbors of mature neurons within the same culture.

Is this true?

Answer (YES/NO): YES